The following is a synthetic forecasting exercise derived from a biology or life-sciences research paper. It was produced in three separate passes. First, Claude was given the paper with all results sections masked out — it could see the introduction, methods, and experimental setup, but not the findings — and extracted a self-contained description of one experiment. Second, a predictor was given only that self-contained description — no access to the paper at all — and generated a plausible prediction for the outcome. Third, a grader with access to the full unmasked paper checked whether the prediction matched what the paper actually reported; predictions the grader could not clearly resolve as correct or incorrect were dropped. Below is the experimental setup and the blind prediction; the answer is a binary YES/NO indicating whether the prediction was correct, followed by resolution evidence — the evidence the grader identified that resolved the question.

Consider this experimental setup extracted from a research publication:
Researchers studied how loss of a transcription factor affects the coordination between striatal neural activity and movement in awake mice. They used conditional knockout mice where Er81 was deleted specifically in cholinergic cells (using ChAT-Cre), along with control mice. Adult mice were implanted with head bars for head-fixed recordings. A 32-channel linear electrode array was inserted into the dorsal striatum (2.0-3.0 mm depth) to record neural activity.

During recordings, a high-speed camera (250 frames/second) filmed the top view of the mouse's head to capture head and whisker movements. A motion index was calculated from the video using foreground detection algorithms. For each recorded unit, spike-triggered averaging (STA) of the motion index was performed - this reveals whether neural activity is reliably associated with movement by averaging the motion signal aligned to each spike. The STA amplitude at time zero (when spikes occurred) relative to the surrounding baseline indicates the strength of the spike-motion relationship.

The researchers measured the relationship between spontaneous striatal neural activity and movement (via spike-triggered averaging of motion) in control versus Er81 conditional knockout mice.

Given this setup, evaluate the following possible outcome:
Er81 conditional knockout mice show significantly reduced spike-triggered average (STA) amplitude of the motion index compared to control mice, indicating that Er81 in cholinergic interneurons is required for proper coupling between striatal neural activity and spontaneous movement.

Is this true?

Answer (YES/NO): NO